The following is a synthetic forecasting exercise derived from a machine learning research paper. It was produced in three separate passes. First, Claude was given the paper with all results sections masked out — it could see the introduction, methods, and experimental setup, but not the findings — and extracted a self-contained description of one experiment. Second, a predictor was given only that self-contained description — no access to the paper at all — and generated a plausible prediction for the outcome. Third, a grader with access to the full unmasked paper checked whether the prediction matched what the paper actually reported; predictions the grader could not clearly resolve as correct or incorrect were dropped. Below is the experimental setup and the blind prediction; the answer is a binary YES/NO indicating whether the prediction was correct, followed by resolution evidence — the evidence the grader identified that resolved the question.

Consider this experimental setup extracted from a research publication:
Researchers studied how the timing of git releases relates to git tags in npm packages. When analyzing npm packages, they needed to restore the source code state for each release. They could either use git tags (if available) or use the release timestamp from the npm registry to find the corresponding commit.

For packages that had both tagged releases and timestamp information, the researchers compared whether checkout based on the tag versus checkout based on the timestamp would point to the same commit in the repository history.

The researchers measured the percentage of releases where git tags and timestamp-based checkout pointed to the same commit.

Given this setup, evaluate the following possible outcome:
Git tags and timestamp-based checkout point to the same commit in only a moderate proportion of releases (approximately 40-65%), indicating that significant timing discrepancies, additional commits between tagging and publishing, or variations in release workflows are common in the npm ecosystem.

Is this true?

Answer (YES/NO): NO